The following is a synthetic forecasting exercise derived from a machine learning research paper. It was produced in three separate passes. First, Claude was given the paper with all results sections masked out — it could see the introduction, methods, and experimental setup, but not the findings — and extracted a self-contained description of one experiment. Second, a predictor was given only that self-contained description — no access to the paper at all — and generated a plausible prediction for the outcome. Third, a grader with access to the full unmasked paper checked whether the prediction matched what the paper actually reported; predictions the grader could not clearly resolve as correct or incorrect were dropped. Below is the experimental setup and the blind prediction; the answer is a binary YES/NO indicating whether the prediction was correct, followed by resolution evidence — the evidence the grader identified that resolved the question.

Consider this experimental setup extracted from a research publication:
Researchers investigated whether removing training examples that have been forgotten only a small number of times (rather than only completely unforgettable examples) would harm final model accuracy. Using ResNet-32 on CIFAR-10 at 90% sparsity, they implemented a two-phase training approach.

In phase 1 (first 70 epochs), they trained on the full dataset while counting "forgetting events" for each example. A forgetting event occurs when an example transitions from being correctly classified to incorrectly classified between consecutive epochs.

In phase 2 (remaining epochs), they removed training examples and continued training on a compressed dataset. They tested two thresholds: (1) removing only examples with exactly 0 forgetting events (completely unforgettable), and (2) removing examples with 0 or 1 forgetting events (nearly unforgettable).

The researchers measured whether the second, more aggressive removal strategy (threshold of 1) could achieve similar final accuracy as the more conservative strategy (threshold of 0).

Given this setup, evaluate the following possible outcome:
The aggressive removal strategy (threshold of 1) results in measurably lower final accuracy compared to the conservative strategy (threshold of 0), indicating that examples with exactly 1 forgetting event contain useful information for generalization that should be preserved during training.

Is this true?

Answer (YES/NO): NO